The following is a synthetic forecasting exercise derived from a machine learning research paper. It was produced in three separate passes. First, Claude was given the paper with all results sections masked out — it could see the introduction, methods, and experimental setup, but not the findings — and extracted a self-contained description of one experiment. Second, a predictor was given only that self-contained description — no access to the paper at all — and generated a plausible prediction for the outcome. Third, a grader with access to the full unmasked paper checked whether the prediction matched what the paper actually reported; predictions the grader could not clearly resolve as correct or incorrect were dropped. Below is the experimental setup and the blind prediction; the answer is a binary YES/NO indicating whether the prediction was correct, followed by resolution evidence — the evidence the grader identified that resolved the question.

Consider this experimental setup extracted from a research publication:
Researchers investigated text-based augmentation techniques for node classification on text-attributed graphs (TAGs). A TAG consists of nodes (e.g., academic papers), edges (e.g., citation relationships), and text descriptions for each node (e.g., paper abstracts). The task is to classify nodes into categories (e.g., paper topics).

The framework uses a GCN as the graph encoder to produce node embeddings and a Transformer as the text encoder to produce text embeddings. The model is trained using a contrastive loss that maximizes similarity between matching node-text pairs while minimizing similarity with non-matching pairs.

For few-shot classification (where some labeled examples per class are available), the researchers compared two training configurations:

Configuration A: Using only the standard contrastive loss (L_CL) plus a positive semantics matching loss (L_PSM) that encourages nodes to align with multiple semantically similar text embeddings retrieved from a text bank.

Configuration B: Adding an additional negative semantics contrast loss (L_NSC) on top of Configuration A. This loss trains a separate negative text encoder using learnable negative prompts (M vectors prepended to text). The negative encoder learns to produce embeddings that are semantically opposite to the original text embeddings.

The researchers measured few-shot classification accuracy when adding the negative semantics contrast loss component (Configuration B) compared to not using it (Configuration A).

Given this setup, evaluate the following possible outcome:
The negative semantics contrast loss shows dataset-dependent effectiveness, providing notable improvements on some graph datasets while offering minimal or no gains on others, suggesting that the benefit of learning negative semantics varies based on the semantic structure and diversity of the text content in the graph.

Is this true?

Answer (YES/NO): NO